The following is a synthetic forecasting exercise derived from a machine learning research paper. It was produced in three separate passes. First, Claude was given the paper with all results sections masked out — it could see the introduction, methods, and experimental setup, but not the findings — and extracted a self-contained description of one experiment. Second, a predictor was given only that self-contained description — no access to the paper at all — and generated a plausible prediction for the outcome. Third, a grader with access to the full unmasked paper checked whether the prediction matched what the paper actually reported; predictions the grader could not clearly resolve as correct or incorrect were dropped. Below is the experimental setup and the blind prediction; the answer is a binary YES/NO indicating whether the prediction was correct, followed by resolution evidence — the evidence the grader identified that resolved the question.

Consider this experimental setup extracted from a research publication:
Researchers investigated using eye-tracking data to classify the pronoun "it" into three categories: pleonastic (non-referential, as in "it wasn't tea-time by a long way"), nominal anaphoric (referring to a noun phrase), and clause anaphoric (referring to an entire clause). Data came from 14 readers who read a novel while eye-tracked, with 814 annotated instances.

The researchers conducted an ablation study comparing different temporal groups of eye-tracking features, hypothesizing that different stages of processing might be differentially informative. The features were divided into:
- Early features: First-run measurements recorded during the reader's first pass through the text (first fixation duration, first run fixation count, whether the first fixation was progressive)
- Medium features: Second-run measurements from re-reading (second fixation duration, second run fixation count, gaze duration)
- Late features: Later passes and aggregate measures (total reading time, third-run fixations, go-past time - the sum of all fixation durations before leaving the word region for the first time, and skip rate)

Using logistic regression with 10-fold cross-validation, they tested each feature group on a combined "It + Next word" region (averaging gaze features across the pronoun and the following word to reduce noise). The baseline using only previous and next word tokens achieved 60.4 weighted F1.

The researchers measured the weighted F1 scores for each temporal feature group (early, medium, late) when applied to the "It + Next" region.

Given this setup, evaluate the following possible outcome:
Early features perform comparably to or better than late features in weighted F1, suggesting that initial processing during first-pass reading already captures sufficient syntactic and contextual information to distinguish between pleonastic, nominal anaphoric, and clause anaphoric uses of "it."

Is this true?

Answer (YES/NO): NO